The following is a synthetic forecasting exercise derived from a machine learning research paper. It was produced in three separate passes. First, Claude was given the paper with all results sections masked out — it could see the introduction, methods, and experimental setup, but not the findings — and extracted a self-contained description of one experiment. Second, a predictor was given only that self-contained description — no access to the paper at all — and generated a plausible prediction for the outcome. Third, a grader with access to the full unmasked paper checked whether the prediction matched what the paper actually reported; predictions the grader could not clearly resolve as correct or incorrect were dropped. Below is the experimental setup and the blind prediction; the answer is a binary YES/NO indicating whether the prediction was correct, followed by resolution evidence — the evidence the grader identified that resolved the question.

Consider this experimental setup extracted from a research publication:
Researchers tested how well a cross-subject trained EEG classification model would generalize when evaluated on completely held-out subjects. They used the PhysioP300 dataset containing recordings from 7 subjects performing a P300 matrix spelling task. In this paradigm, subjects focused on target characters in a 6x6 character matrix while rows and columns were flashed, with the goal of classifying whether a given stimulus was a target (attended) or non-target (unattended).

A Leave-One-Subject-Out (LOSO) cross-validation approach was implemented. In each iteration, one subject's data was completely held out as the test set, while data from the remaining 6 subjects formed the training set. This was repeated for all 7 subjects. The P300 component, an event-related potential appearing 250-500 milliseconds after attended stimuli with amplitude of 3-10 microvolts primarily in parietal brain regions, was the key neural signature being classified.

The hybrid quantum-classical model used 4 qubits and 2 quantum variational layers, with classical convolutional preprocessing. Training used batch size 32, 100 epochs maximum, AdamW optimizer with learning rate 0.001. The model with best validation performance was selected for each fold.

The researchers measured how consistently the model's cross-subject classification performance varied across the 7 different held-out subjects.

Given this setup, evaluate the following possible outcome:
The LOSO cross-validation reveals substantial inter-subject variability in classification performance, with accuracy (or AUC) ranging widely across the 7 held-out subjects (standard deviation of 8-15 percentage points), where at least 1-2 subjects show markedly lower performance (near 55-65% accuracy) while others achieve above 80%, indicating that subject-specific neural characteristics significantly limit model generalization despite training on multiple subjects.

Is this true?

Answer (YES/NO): NO